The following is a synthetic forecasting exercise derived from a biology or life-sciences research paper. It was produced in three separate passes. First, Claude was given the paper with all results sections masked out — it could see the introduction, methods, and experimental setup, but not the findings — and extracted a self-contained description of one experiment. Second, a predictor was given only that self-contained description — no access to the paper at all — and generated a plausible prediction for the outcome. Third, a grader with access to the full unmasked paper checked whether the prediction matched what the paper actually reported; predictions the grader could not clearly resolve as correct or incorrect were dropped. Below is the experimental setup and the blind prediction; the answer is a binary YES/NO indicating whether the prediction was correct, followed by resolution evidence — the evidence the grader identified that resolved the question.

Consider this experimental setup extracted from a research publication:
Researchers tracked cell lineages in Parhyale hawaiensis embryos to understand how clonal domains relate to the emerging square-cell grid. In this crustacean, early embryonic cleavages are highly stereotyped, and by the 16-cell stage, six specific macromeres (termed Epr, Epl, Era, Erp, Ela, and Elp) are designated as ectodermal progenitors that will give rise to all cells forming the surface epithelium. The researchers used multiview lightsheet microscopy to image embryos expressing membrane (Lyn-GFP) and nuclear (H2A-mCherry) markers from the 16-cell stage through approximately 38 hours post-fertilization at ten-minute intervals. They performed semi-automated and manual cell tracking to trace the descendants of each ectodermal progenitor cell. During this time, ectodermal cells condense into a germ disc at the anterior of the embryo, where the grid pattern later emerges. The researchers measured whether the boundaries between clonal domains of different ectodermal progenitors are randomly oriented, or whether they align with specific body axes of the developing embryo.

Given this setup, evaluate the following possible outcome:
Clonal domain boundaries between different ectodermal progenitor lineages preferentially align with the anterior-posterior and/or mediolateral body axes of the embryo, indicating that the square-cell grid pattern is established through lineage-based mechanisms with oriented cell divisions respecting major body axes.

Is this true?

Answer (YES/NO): NO